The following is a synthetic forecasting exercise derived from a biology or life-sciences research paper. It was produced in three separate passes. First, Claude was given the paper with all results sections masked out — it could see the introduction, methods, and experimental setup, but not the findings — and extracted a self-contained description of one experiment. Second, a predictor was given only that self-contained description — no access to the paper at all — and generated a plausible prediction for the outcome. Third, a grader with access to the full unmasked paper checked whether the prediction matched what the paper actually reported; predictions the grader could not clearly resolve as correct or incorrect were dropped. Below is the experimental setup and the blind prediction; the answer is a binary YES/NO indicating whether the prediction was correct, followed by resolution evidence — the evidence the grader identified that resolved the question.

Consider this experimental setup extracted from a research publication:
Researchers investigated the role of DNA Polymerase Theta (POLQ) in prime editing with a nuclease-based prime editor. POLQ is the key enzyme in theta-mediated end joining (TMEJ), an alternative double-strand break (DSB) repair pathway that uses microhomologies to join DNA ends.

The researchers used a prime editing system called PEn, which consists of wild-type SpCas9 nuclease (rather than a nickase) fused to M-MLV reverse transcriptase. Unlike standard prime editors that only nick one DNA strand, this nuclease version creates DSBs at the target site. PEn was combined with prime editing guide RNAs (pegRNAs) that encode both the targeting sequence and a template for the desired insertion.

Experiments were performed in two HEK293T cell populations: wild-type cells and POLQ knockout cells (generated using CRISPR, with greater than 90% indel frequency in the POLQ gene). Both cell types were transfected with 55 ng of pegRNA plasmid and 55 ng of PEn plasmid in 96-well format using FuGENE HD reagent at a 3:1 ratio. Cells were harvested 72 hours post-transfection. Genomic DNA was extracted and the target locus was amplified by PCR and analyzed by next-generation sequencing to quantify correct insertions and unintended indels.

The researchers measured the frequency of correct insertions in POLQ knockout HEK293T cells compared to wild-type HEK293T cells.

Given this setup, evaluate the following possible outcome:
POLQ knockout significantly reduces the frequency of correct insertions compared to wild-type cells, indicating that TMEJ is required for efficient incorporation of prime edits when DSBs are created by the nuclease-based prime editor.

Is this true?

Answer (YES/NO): NO